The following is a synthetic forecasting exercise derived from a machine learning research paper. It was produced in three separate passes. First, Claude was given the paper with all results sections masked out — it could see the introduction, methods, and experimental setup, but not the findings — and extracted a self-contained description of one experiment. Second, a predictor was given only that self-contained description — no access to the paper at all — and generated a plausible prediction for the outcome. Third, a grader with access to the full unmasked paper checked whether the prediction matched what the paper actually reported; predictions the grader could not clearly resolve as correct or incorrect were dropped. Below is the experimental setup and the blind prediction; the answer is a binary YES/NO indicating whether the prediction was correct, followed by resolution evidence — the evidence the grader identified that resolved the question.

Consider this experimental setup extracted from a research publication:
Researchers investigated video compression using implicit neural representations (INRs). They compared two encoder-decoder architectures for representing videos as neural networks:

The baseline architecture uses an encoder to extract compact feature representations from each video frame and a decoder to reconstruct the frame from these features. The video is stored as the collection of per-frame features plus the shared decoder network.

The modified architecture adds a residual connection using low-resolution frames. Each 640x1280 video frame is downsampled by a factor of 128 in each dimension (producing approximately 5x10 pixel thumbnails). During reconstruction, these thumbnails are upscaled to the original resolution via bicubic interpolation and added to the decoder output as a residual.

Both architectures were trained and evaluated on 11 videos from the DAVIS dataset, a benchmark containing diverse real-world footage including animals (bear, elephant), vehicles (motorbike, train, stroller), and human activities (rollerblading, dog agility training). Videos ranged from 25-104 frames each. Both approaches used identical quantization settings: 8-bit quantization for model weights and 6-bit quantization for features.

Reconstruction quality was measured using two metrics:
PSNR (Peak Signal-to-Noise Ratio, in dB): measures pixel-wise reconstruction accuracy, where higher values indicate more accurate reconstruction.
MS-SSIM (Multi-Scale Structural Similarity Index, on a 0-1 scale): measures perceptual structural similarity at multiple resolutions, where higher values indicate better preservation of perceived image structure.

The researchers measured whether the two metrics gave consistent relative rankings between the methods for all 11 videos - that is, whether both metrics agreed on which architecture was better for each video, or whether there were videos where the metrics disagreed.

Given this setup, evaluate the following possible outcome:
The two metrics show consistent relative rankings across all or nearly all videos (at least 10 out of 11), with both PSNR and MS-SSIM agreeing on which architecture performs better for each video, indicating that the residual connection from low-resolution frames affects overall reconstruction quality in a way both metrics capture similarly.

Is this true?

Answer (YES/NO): NO